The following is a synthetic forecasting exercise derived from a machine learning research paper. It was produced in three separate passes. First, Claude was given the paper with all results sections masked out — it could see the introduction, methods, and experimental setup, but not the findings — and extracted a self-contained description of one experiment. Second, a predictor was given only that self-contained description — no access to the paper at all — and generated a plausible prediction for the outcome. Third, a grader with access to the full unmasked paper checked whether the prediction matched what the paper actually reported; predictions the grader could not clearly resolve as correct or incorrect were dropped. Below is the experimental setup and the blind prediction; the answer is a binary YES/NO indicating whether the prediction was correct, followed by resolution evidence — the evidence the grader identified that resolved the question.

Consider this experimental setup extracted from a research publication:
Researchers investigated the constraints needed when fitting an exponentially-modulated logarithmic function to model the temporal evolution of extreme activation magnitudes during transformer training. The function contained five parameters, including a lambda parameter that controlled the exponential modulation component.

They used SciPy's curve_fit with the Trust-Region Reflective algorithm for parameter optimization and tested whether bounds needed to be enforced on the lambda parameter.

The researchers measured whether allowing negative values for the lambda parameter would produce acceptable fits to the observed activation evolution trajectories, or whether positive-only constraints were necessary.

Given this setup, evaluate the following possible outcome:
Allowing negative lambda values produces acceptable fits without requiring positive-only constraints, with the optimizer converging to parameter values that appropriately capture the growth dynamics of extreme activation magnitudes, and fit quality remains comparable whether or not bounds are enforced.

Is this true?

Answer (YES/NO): NO